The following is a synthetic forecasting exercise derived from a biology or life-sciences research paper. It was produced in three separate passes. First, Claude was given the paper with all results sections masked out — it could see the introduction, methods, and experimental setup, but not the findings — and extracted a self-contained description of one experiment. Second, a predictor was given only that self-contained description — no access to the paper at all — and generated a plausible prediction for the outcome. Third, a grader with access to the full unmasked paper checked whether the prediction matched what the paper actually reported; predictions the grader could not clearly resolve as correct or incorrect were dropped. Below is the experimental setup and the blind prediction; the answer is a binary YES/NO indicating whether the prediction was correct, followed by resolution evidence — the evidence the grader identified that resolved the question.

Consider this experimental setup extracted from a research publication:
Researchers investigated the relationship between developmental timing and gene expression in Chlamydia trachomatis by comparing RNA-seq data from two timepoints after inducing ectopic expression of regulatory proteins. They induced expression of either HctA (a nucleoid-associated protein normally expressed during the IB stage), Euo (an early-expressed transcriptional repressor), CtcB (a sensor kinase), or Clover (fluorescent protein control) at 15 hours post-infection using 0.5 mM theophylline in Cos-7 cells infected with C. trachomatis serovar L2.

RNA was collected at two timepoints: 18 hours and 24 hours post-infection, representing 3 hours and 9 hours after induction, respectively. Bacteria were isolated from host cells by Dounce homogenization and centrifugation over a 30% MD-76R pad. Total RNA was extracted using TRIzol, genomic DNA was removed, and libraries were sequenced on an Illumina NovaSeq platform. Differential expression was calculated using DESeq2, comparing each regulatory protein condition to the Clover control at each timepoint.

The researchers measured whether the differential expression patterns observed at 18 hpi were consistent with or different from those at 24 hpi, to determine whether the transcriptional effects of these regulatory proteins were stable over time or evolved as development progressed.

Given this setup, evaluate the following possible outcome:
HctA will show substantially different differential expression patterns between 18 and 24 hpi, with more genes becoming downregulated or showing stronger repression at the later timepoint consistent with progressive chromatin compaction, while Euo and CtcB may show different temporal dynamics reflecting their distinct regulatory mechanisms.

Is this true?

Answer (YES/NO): NO